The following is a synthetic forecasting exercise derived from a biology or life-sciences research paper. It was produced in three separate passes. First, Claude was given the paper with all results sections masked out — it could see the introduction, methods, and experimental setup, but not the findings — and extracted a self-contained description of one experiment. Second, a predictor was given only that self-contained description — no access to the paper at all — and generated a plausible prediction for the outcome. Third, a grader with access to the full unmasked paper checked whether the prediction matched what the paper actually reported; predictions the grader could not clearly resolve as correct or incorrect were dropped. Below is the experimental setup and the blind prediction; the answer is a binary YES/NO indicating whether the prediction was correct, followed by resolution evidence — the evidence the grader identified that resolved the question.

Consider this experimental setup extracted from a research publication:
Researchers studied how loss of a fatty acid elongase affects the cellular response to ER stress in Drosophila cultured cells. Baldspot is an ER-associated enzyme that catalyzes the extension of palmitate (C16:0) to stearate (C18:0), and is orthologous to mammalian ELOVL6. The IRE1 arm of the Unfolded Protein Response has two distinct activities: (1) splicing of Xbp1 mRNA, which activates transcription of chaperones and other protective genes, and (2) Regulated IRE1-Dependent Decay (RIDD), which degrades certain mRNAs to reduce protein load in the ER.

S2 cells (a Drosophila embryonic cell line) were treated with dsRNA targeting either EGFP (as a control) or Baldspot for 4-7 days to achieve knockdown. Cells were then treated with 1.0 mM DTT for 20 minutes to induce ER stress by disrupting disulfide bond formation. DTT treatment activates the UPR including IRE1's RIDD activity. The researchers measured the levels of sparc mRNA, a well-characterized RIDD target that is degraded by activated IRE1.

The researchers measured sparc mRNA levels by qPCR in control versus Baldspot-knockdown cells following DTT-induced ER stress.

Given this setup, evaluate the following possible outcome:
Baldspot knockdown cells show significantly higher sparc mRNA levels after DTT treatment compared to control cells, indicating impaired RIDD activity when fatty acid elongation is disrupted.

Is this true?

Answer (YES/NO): NO